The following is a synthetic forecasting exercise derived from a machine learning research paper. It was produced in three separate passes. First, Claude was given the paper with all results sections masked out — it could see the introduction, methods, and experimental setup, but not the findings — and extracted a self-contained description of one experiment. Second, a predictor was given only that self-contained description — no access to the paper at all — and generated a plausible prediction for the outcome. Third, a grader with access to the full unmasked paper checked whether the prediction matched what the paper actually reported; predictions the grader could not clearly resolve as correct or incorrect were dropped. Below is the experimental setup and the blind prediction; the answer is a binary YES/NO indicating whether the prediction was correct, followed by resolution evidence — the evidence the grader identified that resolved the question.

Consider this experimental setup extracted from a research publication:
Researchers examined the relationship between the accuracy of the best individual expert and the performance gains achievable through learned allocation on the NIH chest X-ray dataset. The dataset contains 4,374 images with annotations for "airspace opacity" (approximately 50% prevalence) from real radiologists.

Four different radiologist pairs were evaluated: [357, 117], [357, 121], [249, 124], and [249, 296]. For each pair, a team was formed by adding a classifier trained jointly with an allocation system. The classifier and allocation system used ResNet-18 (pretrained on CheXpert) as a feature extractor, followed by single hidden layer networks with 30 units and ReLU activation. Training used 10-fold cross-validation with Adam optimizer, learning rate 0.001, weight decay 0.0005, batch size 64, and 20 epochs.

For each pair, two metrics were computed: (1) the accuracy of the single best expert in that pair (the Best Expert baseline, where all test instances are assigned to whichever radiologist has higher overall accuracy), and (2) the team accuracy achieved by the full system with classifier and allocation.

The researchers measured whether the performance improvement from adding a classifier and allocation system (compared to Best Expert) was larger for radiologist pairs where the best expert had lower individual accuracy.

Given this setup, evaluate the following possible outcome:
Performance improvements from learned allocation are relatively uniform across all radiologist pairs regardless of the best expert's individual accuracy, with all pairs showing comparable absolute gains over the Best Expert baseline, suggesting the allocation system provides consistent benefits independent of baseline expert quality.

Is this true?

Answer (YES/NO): NO